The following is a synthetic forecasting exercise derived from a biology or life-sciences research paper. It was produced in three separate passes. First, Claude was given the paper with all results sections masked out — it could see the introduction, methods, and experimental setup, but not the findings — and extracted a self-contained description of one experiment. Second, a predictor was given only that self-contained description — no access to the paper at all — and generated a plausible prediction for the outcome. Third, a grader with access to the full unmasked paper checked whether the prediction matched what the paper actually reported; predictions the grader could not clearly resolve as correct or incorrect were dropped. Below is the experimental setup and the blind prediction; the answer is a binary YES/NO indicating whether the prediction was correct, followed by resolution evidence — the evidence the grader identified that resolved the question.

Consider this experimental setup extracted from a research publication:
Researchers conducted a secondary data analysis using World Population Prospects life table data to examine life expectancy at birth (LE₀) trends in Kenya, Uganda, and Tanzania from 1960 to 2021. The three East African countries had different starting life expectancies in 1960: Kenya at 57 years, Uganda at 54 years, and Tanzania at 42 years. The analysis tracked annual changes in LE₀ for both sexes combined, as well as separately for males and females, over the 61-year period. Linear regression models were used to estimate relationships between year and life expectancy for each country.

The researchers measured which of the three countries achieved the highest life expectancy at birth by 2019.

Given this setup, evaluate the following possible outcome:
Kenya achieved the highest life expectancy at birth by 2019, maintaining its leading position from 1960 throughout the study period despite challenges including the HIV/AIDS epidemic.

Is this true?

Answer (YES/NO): NO